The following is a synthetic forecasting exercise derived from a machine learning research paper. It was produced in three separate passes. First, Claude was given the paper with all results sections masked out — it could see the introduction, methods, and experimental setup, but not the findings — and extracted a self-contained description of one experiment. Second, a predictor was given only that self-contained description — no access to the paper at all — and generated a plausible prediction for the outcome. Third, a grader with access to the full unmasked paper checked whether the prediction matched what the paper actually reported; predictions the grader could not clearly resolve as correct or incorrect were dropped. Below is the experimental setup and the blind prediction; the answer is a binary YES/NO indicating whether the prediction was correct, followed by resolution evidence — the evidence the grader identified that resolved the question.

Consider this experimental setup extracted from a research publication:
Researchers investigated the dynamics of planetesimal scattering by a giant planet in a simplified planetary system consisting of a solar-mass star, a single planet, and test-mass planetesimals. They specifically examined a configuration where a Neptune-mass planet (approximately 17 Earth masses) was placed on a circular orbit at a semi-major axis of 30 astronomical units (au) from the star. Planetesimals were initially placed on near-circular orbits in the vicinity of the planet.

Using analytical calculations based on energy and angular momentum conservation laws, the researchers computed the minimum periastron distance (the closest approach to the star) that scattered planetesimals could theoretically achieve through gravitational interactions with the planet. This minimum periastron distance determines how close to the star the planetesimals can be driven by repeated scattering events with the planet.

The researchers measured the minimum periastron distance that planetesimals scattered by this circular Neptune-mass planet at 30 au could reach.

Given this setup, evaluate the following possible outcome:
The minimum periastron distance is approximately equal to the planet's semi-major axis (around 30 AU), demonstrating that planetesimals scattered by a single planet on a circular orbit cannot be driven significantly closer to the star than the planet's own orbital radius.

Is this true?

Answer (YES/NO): NO